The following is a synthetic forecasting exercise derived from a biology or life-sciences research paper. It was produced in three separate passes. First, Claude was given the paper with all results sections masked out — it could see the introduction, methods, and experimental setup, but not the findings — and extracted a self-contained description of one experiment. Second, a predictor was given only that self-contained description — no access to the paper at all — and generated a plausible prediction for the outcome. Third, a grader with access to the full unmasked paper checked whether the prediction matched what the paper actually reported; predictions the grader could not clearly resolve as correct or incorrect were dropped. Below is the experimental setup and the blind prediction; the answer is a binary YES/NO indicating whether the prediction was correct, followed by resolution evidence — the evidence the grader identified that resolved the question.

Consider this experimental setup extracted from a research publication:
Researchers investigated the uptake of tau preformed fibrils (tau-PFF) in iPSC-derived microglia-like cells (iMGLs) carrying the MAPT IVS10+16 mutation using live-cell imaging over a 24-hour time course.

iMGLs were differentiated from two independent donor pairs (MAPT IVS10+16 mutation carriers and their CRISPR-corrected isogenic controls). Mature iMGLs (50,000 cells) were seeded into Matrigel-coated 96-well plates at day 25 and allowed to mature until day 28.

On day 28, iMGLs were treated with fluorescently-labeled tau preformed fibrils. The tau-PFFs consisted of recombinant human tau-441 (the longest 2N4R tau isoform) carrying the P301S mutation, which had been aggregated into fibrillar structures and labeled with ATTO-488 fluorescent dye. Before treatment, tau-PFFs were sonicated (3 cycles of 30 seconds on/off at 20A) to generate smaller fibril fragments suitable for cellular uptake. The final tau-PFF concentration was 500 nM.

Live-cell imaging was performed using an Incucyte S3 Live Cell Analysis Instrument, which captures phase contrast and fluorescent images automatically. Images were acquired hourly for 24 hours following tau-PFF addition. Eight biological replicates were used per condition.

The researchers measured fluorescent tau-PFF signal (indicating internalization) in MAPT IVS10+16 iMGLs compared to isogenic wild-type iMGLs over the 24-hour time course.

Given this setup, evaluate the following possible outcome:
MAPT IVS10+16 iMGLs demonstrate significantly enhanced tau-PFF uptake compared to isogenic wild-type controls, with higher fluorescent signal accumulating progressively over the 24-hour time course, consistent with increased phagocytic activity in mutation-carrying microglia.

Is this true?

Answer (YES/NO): NO